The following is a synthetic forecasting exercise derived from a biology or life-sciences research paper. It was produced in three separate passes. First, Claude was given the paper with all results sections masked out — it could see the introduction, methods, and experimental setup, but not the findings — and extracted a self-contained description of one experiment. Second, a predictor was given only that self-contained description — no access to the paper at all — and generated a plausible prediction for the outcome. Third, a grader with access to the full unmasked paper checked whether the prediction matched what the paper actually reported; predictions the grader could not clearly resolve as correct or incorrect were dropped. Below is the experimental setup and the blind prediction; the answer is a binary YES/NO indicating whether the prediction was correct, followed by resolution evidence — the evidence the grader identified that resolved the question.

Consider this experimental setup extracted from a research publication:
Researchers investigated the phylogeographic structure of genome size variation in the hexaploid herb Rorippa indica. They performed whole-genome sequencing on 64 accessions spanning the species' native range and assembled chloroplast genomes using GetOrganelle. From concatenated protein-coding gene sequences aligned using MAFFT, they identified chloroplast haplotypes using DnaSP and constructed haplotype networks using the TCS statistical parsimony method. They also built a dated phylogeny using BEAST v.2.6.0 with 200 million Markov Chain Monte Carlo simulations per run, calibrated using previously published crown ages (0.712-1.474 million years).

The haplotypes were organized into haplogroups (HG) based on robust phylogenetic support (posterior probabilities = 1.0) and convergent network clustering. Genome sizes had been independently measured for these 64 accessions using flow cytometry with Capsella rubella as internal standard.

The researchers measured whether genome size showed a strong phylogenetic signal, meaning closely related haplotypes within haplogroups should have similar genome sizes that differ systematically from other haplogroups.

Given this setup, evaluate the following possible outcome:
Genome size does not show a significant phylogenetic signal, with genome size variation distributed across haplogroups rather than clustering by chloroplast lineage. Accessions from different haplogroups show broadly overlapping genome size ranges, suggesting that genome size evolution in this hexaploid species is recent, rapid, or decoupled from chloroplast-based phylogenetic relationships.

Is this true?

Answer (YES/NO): NO